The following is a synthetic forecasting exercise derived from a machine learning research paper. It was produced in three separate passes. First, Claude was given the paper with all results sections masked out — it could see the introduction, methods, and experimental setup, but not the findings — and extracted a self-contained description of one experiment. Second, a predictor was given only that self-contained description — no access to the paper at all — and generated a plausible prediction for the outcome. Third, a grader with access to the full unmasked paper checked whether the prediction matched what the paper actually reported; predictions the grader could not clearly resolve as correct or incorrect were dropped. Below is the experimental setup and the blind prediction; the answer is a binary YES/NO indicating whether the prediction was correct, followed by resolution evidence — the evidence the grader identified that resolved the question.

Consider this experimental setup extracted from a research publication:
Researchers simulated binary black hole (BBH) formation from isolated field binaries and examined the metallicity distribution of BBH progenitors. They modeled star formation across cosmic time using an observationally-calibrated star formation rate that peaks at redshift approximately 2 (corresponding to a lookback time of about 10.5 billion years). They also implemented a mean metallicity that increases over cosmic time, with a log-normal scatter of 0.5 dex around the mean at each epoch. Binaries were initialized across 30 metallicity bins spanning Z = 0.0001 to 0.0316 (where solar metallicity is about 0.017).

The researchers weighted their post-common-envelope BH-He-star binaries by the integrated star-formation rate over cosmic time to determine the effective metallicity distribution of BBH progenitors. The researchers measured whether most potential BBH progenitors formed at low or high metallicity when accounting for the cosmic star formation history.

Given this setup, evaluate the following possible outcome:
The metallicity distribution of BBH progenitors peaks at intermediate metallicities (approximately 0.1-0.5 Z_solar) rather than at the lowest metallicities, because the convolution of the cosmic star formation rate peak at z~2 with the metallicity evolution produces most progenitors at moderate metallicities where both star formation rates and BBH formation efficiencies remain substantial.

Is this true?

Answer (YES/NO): NO